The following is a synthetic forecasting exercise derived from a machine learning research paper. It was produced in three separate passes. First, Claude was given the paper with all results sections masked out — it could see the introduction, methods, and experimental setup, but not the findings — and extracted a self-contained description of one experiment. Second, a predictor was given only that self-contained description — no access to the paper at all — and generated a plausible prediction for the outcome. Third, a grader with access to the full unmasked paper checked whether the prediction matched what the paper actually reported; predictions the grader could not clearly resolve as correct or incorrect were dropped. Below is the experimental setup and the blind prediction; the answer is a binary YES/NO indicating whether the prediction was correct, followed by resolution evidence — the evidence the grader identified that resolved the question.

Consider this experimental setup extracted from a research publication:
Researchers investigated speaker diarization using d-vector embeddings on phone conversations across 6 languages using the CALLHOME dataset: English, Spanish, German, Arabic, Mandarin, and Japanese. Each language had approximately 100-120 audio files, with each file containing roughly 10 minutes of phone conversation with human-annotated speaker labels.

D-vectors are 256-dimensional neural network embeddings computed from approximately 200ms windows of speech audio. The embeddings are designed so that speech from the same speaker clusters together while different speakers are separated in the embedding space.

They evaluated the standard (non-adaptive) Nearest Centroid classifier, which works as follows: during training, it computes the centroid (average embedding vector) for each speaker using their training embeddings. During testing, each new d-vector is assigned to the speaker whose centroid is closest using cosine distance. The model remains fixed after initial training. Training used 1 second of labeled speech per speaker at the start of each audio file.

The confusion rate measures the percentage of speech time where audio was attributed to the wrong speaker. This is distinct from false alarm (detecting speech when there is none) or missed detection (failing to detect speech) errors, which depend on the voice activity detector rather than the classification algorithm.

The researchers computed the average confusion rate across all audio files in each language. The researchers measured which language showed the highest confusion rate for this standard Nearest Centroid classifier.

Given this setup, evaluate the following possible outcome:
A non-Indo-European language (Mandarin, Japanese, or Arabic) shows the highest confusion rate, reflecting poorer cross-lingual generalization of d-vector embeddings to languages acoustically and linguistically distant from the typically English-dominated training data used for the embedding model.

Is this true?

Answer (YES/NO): YES